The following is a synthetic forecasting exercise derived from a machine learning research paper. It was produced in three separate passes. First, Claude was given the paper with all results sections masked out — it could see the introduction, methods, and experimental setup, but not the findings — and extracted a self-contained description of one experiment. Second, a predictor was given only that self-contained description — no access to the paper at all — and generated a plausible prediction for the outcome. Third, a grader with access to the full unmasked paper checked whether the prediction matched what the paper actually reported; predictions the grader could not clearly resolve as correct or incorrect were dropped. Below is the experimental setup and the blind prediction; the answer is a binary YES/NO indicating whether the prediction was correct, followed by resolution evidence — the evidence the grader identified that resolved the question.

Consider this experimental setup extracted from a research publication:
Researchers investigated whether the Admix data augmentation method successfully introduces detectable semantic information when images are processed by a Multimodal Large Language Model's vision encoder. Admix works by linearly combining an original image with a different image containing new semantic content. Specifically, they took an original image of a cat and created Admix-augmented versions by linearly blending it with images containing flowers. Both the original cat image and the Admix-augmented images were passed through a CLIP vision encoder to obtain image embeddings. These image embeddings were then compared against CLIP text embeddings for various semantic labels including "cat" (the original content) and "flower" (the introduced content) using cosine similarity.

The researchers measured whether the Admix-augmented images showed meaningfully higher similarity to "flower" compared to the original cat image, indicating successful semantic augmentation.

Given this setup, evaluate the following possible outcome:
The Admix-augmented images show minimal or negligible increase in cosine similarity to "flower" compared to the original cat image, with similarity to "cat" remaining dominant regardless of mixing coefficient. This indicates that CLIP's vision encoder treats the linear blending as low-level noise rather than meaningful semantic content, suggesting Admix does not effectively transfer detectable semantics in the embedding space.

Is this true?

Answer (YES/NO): YES